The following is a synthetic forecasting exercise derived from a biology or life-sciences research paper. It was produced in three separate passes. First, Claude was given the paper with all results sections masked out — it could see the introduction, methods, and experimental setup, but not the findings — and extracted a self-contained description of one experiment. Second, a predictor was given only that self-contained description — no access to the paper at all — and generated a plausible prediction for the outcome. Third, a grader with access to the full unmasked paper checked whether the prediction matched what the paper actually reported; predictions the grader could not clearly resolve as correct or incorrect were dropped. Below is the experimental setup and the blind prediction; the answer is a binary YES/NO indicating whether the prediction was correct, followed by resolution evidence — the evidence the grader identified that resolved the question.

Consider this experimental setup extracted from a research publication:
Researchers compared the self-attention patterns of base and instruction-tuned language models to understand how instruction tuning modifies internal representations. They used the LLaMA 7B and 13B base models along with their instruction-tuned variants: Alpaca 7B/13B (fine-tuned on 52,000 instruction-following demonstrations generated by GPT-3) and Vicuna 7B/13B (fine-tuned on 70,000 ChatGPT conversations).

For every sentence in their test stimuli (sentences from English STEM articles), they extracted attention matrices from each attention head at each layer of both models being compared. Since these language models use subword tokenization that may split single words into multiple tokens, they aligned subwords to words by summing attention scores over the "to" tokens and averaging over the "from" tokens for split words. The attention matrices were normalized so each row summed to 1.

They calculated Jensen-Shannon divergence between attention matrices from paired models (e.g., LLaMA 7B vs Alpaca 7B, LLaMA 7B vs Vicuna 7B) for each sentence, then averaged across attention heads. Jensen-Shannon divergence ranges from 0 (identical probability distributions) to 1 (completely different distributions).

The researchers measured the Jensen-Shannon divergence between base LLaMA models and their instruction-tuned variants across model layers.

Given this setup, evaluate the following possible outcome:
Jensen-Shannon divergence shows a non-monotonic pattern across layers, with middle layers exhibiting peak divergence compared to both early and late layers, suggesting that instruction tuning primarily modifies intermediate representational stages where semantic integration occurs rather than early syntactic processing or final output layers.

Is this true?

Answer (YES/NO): NO